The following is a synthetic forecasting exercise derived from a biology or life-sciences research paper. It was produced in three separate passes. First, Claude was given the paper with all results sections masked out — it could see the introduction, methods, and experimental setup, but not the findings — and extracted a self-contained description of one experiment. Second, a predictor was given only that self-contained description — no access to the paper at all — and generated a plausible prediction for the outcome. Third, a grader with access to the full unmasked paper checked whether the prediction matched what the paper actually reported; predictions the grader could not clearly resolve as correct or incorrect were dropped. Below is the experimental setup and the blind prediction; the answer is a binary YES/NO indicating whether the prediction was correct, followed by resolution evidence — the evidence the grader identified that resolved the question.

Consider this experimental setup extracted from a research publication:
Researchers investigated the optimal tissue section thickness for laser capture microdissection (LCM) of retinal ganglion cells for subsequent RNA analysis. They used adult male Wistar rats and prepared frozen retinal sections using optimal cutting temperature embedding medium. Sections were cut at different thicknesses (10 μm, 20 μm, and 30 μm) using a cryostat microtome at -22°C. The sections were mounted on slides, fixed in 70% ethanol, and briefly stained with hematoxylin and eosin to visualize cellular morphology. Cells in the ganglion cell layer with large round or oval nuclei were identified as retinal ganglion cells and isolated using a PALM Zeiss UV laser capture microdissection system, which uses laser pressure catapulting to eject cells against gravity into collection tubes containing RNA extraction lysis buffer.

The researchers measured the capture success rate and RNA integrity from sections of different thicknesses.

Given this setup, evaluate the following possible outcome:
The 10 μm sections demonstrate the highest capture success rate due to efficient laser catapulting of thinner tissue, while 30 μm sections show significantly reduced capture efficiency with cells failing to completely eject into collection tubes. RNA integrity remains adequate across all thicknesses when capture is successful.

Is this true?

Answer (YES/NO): NO